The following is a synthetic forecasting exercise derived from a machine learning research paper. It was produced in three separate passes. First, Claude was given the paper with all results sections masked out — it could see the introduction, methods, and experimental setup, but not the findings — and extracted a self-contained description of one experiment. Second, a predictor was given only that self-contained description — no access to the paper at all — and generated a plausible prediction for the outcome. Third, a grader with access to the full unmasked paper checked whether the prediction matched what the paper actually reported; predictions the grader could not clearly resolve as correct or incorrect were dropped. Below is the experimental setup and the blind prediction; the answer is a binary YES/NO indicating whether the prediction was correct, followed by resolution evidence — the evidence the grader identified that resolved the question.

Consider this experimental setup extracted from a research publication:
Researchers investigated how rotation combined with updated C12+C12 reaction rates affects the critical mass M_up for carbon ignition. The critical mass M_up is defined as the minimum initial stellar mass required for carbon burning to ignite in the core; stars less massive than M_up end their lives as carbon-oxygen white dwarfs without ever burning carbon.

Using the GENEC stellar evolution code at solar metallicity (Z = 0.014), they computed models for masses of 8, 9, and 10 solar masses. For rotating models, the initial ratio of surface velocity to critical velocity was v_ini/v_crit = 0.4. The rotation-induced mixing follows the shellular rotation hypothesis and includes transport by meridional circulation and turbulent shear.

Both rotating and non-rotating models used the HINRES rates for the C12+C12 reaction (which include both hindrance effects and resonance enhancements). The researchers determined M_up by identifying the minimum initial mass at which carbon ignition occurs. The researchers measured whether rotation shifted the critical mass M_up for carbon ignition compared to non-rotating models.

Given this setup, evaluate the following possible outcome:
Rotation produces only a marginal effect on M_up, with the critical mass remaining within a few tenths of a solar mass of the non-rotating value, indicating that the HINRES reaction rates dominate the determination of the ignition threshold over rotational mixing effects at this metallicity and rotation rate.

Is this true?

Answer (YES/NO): NO